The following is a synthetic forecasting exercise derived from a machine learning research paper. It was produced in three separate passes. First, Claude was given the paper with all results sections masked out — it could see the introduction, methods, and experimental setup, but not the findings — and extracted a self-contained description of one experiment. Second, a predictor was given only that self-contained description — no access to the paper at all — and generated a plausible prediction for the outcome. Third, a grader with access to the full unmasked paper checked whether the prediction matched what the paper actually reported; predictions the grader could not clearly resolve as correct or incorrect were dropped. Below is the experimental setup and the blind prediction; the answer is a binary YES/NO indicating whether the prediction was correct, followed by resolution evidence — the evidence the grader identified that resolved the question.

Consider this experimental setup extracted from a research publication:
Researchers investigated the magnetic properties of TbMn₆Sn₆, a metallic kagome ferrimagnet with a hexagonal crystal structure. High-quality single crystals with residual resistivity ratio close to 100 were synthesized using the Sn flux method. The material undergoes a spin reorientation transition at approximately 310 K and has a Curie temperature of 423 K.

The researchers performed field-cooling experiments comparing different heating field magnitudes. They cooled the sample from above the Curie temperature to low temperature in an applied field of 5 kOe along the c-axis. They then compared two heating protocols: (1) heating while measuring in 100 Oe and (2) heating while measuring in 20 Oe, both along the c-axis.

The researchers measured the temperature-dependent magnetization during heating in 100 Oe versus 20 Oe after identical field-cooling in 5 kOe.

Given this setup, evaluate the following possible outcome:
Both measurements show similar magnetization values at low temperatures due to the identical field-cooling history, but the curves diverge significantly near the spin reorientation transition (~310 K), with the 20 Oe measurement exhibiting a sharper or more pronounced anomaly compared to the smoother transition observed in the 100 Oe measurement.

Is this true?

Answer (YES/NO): NO